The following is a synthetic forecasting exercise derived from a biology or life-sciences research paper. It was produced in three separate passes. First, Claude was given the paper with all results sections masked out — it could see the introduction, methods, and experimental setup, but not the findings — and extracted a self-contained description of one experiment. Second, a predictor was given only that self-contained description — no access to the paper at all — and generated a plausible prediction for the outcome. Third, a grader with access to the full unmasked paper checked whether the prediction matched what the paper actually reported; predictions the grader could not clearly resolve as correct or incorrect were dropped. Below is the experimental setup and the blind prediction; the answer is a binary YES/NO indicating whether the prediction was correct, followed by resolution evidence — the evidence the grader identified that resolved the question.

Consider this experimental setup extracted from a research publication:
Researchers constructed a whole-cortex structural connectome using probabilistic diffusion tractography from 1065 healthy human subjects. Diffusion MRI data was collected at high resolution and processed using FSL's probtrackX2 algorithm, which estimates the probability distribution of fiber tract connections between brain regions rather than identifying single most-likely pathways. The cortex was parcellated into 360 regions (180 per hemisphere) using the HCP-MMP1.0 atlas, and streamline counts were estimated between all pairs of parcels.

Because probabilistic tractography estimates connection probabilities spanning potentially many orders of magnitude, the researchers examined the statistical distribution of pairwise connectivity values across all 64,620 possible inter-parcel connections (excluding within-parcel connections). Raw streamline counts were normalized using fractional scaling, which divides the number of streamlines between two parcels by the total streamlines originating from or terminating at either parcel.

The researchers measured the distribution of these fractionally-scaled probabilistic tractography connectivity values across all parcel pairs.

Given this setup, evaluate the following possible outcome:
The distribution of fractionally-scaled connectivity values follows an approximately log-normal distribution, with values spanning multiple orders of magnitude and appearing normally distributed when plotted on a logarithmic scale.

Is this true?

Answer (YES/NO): YES